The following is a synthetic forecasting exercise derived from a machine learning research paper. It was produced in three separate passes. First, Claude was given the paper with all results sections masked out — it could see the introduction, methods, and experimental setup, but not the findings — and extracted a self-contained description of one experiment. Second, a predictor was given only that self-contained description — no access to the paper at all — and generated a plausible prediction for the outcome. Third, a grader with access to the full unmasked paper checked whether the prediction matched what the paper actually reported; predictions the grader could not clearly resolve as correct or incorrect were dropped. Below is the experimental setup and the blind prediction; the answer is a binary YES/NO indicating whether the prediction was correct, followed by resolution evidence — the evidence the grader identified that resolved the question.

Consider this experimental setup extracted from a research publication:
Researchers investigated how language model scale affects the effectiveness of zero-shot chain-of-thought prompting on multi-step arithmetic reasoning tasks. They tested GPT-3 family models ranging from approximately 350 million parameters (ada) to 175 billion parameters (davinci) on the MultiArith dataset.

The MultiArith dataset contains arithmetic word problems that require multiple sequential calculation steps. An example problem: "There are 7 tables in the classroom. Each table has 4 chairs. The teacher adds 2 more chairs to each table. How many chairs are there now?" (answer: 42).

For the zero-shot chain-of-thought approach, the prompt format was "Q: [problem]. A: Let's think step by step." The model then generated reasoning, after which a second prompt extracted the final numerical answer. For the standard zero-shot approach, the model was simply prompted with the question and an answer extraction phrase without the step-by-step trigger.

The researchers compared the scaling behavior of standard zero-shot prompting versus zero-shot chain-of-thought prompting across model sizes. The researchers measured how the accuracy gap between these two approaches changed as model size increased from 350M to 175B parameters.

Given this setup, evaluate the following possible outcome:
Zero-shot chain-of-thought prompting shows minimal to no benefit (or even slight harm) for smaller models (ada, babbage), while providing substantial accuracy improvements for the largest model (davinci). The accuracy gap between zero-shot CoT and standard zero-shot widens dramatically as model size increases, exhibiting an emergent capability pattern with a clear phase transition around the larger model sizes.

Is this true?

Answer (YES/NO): YES